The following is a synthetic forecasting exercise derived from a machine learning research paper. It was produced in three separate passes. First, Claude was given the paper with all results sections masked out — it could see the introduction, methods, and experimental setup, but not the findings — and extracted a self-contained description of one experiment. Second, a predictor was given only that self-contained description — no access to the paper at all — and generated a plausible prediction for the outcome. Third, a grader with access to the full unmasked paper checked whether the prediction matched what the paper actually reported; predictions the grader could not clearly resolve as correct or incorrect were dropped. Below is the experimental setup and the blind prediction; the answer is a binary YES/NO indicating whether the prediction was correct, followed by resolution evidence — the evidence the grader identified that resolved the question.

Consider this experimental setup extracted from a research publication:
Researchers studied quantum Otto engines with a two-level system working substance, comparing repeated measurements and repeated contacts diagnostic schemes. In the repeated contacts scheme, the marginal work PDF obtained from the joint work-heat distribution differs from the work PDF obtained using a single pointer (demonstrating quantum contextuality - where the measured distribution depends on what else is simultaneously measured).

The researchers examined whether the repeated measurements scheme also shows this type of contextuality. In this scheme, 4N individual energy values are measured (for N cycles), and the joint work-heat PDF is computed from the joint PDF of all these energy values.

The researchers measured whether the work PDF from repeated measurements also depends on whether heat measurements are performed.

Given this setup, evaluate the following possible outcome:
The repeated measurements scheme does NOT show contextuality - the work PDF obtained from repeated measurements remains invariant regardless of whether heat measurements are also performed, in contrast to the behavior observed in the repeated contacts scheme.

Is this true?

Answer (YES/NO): YES